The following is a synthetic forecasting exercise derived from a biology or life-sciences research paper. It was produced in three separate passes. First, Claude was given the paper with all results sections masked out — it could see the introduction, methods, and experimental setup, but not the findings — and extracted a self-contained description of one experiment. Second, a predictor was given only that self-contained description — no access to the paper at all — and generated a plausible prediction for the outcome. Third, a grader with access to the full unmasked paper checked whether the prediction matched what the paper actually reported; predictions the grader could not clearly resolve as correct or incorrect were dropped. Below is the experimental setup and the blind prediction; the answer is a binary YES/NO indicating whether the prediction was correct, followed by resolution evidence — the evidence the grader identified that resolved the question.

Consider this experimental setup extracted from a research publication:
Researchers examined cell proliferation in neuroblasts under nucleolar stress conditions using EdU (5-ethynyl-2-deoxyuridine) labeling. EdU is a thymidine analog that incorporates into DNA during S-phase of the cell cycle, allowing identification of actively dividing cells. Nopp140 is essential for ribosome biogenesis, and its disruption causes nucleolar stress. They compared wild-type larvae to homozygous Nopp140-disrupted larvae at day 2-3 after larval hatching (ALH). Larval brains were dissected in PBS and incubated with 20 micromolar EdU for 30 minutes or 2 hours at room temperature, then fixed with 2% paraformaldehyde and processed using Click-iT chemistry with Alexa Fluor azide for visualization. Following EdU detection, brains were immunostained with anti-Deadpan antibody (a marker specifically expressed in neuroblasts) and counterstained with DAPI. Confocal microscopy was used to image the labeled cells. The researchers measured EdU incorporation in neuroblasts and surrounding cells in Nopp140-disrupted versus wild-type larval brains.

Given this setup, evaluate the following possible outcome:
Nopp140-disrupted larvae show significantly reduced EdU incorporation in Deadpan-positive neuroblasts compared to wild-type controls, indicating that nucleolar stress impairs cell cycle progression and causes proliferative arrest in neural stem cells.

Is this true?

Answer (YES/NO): NO